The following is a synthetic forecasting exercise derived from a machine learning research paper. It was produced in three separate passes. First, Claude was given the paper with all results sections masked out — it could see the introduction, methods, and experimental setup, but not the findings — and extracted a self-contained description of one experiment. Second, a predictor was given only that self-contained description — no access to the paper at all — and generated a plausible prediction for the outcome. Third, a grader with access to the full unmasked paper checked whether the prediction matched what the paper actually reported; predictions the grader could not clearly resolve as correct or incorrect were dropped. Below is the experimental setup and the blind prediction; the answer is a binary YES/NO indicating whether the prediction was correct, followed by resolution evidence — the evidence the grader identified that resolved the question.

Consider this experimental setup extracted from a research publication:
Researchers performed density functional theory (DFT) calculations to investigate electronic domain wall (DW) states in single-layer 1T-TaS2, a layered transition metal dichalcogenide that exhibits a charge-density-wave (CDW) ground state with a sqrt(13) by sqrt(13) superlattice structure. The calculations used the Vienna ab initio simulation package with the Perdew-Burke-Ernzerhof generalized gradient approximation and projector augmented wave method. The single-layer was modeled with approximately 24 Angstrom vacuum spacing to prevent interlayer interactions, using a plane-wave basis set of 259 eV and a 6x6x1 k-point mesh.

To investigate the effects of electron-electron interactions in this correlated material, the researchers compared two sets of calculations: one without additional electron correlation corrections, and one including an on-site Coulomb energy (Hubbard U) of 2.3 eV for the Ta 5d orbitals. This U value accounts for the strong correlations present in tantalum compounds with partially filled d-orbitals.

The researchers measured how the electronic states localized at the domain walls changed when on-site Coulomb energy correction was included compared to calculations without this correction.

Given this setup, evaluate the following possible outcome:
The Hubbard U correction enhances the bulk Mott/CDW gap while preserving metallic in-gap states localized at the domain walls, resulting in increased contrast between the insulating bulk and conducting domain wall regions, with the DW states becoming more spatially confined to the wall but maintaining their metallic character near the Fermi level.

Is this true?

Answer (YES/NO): NO